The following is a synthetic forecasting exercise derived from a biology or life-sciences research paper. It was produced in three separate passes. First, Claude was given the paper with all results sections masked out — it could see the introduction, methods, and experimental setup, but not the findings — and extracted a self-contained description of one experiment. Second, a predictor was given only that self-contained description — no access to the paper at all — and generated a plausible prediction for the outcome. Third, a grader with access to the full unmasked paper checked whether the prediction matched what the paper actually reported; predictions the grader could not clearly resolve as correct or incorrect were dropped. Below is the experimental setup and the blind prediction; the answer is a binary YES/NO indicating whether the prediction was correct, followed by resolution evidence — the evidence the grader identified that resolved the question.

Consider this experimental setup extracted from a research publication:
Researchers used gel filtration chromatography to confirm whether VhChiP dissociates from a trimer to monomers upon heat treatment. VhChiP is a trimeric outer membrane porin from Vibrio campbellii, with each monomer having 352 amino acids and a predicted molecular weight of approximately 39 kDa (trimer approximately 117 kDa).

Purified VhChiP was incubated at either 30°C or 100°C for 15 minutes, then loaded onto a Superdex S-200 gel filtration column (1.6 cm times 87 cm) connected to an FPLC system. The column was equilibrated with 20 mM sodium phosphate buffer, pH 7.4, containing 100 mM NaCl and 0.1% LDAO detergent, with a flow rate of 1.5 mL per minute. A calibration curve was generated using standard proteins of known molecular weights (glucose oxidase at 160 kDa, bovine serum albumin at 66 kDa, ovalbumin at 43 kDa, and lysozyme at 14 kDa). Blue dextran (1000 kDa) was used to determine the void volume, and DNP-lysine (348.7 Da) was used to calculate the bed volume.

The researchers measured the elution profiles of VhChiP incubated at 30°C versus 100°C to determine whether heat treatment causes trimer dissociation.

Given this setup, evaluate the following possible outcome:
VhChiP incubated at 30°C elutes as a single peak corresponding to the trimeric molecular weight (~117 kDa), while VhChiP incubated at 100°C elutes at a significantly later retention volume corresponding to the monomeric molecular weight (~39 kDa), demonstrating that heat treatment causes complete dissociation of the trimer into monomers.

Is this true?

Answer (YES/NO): YES